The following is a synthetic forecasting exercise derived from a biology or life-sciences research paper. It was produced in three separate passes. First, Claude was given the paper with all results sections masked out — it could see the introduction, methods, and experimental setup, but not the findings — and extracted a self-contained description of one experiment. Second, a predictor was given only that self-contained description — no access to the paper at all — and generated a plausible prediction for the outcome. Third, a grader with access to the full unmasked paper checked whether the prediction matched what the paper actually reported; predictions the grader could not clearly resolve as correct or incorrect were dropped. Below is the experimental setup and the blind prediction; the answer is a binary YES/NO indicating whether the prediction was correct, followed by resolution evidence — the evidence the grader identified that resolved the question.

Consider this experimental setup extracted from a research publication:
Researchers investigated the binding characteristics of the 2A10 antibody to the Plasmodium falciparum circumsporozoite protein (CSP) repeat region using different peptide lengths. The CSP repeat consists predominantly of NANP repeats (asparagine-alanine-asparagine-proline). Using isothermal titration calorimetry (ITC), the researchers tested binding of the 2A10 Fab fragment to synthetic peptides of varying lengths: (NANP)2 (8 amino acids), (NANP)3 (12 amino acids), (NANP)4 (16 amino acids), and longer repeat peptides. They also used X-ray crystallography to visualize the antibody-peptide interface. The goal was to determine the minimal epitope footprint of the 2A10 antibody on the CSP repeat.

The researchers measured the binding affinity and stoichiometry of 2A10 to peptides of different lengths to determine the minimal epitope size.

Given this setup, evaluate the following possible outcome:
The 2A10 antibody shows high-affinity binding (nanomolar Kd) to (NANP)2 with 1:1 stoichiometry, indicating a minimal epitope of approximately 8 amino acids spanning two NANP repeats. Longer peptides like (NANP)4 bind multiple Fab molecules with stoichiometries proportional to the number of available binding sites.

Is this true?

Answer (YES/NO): NO